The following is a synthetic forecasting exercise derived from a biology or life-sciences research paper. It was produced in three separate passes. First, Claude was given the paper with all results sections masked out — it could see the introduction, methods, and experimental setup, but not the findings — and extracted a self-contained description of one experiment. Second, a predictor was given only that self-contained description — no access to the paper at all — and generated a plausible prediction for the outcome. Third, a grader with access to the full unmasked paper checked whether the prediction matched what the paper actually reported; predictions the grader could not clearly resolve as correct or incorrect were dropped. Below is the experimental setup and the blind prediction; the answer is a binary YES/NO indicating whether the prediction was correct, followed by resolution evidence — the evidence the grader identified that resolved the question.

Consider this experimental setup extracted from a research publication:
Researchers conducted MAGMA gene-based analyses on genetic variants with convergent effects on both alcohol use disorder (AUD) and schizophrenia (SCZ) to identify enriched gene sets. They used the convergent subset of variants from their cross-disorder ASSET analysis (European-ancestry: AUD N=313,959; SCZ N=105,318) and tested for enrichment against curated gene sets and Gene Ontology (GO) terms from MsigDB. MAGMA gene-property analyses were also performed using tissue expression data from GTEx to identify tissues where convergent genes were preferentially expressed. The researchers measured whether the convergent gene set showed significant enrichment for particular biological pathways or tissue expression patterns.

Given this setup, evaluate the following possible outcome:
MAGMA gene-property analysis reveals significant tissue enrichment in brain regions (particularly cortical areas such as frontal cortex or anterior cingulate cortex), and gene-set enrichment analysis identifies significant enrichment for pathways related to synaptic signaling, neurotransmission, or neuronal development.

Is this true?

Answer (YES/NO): YES